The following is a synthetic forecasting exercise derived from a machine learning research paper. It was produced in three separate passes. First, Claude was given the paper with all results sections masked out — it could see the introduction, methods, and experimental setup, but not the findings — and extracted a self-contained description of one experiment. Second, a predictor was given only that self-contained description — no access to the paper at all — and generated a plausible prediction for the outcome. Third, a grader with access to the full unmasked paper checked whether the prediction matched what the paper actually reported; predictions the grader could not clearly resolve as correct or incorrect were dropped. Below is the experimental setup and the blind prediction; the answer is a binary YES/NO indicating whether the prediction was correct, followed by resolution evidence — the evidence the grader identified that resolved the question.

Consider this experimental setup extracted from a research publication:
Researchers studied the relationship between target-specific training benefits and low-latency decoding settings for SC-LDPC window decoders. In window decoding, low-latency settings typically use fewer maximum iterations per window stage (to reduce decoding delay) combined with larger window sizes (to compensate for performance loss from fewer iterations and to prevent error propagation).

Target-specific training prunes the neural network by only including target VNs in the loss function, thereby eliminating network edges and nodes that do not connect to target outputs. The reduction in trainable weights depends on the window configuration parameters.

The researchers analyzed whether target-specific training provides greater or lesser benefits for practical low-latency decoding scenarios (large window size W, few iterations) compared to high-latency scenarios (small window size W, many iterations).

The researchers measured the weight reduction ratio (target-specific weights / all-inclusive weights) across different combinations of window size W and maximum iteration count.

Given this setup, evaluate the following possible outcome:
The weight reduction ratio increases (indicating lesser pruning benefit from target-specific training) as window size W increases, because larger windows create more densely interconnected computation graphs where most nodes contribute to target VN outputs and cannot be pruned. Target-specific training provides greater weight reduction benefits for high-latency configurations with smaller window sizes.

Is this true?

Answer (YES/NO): NO